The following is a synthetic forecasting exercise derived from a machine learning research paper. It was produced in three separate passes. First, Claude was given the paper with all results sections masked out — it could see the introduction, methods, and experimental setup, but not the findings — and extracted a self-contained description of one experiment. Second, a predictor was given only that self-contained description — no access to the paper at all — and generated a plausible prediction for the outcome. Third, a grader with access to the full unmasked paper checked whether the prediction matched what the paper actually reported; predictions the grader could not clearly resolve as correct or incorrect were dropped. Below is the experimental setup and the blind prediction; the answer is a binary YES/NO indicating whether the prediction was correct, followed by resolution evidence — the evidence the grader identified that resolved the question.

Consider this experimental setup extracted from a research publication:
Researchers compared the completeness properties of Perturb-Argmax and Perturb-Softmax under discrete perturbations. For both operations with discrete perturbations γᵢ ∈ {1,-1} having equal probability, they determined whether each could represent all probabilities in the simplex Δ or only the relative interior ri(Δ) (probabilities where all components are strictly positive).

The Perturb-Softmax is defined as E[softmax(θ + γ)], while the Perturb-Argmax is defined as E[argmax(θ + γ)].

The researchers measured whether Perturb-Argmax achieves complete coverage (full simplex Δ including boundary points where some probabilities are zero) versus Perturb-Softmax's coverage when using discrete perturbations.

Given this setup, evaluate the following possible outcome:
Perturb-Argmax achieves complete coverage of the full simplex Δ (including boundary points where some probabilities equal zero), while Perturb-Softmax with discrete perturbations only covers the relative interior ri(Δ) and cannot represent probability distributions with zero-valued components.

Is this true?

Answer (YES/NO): YES